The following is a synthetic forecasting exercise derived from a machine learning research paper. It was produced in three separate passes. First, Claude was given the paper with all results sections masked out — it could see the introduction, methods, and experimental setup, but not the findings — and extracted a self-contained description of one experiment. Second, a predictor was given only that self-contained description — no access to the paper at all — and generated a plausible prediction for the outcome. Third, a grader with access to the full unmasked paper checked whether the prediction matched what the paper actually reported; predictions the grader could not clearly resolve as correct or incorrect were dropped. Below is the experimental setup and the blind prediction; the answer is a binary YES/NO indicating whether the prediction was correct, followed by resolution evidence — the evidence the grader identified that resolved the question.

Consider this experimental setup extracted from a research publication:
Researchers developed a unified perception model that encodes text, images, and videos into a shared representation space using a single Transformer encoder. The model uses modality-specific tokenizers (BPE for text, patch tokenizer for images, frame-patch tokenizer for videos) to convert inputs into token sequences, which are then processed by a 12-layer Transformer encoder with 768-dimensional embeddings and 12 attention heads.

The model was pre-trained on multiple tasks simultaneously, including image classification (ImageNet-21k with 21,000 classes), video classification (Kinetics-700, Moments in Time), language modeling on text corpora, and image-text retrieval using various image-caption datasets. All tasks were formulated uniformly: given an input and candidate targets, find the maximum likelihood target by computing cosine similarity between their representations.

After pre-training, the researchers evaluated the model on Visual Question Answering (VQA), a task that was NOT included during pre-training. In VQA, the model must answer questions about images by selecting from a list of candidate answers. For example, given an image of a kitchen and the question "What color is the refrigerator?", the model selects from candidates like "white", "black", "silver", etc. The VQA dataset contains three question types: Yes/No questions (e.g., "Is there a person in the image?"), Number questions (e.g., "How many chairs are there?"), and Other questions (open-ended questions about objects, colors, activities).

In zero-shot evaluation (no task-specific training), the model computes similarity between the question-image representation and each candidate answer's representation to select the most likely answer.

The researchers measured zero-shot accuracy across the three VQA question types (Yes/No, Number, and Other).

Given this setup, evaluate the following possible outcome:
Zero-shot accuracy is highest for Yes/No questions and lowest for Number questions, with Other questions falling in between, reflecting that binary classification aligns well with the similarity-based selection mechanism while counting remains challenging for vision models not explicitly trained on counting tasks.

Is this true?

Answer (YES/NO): NO